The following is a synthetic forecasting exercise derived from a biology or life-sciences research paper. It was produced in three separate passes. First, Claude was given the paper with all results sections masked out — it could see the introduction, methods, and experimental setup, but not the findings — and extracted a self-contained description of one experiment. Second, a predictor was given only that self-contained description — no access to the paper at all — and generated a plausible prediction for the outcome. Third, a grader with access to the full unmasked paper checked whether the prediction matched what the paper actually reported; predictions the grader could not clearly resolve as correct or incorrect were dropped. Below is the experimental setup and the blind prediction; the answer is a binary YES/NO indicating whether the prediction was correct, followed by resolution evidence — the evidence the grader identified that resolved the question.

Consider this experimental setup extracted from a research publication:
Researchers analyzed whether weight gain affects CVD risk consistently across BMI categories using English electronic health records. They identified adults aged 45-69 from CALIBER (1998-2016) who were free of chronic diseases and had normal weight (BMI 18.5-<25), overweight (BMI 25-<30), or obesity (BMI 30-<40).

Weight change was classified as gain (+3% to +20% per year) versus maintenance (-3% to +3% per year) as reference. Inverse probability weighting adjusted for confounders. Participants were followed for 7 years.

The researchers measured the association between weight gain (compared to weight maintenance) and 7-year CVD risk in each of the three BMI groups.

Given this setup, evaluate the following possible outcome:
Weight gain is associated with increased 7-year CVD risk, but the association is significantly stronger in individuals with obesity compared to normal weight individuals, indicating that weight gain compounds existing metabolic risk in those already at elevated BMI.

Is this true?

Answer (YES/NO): NO